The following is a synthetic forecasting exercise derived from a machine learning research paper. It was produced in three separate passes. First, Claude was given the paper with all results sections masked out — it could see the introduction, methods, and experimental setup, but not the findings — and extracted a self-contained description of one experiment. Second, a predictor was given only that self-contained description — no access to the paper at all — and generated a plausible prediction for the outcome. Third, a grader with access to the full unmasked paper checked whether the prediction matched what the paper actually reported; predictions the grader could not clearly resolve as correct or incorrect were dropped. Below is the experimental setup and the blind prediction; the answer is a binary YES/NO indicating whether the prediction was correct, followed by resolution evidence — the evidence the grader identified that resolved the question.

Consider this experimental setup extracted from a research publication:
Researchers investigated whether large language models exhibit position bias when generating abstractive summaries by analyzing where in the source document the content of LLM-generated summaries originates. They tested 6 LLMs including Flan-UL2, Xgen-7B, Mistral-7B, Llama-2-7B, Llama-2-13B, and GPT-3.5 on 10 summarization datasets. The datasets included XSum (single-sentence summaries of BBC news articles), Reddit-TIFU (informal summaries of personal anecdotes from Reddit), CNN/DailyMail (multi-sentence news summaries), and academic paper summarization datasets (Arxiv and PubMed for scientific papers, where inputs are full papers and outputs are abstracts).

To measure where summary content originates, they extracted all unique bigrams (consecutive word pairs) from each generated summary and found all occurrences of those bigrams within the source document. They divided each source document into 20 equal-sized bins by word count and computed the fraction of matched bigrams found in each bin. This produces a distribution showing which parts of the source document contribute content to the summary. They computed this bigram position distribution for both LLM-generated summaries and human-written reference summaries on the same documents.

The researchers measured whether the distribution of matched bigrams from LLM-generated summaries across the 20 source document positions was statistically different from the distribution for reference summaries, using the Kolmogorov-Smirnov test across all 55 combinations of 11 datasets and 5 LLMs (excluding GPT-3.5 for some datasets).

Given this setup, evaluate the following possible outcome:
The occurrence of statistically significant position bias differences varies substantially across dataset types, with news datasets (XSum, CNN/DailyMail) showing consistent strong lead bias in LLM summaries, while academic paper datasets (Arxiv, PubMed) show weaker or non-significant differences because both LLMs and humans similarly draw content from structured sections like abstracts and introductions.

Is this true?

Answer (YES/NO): NO